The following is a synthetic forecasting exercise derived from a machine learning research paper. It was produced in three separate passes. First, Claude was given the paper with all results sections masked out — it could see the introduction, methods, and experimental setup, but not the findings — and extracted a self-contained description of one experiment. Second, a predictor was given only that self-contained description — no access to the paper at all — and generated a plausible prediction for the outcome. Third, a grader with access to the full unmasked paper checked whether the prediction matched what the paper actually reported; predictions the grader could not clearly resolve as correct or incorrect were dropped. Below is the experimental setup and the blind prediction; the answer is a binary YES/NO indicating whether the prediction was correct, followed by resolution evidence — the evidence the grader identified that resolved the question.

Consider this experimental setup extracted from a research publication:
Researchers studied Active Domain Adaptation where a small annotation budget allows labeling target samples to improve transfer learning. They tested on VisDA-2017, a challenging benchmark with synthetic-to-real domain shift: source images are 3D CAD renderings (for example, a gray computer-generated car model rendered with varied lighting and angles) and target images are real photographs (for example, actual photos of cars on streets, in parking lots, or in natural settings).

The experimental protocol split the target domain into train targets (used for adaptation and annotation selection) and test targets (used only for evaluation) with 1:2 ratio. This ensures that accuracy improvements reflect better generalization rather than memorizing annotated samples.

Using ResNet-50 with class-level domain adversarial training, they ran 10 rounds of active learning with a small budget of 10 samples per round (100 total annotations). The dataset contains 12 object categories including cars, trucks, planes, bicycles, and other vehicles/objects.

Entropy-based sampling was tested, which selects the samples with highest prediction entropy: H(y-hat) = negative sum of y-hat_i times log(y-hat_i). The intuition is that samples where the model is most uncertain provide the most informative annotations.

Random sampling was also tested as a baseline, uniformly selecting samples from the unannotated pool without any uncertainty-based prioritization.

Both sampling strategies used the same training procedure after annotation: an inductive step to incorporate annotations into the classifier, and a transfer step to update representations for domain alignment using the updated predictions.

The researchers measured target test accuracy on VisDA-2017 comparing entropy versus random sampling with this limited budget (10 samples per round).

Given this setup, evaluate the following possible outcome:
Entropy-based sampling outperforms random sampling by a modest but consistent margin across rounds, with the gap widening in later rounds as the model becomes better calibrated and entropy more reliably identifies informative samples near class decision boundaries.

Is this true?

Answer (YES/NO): NO